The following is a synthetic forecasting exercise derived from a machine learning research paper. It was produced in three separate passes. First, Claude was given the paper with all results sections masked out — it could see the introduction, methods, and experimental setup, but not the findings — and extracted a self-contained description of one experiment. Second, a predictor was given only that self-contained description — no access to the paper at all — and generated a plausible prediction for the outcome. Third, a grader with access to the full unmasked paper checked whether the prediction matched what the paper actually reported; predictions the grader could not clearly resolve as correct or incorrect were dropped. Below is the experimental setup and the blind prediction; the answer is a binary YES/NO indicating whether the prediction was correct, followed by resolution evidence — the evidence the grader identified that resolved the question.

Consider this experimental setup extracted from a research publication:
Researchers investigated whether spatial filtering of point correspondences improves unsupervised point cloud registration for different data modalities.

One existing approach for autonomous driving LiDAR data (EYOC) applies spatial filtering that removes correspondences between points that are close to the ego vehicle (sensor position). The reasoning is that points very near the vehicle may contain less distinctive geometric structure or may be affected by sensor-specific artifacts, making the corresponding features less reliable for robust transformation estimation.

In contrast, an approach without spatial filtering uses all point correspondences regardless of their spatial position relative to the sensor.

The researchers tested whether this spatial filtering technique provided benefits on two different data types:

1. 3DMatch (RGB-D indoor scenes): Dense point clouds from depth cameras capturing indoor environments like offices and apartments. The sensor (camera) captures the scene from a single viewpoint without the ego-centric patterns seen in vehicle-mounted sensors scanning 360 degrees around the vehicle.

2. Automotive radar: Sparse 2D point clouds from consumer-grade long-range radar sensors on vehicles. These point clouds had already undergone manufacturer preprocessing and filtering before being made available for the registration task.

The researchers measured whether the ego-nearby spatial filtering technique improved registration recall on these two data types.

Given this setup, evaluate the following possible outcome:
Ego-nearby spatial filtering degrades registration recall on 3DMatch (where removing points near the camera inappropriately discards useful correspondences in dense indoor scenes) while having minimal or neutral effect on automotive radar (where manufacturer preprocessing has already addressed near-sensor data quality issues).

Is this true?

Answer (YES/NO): NO